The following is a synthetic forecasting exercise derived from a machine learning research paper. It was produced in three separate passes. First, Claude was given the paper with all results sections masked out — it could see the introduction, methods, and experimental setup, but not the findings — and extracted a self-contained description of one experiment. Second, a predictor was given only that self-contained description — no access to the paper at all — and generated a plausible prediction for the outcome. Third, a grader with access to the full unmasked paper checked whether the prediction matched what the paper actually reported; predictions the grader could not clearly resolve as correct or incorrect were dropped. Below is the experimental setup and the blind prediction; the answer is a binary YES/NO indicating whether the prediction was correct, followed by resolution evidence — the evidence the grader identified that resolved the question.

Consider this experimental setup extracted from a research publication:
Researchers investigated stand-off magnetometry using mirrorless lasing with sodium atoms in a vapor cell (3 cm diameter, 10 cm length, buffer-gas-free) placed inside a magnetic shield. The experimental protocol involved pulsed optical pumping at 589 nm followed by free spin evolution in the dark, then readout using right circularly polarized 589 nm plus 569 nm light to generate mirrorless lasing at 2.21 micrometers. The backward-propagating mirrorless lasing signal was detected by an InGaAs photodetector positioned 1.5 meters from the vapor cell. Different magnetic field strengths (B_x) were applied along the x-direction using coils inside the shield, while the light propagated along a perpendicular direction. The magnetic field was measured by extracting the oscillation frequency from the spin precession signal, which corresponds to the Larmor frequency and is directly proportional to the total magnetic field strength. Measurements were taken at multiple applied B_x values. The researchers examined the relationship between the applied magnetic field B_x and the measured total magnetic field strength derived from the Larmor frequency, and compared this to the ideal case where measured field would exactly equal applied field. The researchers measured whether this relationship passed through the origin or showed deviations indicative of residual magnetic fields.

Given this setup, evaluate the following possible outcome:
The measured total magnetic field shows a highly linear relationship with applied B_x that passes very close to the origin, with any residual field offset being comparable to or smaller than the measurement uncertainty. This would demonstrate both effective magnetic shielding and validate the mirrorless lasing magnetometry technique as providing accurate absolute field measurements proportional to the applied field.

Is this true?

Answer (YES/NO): NO